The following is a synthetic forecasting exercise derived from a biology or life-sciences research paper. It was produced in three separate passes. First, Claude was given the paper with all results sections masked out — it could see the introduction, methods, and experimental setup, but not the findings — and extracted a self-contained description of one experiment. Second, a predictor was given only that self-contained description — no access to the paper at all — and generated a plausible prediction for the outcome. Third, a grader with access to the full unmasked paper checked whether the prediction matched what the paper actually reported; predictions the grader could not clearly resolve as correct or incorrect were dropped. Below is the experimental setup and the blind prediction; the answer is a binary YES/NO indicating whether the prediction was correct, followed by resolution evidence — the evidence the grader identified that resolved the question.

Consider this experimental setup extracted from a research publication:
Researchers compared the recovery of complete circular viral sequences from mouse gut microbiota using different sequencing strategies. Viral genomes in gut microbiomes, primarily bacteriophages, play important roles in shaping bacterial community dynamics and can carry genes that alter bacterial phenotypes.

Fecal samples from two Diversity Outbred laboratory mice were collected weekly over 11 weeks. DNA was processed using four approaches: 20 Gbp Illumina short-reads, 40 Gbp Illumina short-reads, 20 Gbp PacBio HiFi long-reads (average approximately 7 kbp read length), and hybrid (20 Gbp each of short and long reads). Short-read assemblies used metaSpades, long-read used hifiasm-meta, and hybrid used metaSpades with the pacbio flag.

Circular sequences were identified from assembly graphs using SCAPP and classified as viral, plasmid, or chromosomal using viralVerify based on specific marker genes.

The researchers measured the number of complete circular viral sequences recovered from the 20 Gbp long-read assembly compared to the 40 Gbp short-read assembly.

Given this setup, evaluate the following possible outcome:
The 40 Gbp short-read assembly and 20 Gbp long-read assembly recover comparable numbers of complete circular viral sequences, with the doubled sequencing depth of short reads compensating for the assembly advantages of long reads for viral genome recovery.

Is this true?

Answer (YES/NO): YES